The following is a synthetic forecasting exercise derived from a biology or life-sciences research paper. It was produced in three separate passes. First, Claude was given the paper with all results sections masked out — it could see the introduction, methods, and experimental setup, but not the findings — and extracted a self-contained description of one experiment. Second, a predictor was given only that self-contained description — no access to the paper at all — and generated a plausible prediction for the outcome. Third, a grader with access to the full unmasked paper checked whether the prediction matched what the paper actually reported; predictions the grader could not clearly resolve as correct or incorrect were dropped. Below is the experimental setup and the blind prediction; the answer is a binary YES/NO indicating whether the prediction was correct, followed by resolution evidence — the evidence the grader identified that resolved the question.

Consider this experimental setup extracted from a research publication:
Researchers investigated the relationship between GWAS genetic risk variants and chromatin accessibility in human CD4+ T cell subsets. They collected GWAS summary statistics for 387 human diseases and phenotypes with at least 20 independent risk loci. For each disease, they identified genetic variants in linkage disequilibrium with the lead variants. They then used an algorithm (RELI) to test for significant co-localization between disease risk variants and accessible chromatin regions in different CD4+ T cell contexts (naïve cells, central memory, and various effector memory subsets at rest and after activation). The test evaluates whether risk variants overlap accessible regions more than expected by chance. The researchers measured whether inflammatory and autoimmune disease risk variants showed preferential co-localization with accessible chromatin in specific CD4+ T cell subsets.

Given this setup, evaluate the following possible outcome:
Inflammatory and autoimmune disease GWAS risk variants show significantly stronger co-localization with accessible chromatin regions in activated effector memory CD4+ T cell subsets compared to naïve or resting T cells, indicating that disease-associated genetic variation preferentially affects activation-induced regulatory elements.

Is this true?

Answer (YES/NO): NO